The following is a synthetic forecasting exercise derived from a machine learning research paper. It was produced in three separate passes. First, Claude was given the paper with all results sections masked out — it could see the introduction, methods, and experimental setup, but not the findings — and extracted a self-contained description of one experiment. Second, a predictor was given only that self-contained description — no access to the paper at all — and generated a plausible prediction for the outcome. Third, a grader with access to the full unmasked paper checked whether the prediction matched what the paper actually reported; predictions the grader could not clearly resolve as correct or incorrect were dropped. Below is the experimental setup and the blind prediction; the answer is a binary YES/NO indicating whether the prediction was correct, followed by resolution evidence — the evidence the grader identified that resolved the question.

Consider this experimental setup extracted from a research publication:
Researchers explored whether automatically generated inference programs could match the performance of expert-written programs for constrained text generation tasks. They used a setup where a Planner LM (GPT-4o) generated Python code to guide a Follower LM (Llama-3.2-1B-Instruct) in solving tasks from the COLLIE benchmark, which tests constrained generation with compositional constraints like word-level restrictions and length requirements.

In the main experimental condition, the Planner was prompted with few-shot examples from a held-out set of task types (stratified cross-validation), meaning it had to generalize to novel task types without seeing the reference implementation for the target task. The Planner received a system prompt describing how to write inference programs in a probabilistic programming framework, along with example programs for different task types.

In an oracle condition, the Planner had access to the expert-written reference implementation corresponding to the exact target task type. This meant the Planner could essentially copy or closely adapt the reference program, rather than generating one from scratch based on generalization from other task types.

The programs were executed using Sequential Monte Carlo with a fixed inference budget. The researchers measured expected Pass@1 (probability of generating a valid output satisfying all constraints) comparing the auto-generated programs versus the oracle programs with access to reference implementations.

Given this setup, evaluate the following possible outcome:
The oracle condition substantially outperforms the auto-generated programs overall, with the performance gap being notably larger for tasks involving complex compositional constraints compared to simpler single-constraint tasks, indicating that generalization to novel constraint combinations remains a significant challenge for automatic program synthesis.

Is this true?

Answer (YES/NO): NO